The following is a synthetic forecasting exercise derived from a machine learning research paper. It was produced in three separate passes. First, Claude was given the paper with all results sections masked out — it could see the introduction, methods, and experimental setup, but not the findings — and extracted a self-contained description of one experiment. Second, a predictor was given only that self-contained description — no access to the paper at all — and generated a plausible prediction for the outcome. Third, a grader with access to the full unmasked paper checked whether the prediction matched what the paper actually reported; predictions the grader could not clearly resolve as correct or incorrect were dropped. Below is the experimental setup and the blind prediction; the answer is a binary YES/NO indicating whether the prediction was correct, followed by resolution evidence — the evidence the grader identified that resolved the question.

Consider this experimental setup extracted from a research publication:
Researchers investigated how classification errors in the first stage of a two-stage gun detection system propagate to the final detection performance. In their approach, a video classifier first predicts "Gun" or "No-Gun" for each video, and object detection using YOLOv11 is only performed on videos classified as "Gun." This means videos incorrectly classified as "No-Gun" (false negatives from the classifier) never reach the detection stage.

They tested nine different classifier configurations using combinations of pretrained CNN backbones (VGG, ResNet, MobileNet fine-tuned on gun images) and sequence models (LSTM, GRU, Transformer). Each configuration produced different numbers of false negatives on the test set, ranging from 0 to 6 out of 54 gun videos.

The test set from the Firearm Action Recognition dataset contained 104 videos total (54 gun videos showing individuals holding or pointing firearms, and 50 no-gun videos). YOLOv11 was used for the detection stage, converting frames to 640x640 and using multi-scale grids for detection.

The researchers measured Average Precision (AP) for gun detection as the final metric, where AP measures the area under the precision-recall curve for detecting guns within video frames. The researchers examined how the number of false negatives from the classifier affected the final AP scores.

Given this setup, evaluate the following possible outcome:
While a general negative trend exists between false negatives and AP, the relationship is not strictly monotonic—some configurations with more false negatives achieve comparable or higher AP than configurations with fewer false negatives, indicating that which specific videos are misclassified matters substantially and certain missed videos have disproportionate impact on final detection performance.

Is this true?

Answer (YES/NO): NO